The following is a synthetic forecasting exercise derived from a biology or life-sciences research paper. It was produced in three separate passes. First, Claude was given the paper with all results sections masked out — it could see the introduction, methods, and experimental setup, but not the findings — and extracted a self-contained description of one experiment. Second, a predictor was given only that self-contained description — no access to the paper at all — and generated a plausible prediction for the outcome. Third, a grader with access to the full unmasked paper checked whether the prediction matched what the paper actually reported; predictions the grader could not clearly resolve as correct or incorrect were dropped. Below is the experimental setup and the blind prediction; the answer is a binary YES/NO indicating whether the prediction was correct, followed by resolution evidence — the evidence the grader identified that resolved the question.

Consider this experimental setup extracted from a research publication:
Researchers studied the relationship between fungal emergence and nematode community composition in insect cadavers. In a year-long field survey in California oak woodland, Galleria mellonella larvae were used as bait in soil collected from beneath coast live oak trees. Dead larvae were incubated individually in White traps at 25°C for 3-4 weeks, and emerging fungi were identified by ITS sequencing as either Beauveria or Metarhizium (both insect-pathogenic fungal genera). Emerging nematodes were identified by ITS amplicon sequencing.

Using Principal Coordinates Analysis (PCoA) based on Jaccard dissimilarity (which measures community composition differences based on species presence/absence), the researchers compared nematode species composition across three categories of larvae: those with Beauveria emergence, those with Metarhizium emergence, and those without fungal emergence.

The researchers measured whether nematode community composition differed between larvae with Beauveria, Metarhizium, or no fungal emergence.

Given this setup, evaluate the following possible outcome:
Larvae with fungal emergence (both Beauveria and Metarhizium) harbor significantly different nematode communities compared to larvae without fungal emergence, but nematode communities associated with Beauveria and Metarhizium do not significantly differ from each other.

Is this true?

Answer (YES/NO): NO